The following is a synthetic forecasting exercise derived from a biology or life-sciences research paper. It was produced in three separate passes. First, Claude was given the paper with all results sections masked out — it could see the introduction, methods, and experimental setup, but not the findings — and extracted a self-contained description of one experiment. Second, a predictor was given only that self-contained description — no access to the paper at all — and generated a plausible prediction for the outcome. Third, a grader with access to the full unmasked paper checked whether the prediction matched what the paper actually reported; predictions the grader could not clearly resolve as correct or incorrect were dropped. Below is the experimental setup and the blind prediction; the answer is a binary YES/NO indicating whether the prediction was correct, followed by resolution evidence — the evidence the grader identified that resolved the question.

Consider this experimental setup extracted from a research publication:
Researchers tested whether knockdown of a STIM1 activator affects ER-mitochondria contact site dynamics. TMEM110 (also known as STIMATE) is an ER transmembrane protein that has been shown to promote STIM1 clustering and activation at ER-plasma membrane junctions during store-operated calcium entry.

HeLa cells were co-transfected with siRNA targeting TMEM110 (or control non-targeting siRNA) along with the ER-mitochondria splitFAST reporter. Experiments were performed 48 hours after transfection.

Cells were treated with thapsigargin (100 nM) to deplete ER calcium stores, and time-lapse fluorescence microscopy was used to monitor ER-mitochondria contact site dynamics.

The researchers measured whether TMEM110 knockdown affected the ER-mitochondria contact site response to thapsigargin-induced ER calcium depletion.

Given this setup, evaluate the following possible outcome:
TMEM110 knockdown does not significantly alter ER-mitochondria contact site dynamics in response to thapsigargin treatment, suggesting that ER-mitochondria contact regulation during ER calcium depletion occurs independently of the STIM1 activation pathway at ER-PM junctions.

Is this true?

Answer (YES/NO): NO